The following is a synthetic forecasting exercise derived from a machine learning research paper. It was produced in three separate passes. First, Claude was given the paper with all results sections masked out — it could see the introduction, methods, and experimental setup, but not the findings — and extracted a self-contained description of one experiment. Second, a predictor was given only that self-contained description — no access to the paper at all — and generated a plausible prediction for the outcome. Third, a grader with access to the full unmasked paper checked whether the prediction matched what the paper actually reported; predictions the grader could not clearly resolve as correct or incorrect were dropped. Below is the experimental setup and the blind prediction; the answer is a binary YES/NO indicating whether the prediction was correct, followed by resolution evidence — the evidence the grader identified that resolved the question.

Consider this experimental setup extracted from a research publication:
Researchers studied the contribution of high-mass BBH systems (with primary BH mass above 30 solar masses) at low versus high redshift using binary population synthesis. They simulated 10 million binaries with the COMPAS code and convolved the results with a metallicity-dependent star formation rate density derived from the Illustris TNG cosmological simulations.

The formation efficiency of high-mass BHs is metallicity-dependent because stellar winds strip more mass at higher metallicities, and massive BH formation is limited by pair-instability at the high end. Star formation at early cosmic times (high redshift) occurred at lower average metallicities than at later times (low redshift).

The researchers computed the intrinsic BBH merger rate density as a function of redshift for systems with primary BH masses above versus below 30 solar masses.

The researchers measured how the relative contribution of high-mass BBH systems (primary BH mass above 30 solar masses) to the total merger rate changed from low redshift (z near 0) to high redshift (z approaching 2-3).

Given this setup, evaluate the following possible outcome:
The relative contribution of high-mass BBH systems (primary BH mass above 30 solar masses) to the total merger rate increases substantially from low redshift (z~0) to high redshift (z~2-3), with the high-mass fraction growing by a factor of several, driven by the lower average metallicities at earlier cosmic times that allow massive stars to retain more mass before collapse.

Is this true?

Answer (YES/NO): NO